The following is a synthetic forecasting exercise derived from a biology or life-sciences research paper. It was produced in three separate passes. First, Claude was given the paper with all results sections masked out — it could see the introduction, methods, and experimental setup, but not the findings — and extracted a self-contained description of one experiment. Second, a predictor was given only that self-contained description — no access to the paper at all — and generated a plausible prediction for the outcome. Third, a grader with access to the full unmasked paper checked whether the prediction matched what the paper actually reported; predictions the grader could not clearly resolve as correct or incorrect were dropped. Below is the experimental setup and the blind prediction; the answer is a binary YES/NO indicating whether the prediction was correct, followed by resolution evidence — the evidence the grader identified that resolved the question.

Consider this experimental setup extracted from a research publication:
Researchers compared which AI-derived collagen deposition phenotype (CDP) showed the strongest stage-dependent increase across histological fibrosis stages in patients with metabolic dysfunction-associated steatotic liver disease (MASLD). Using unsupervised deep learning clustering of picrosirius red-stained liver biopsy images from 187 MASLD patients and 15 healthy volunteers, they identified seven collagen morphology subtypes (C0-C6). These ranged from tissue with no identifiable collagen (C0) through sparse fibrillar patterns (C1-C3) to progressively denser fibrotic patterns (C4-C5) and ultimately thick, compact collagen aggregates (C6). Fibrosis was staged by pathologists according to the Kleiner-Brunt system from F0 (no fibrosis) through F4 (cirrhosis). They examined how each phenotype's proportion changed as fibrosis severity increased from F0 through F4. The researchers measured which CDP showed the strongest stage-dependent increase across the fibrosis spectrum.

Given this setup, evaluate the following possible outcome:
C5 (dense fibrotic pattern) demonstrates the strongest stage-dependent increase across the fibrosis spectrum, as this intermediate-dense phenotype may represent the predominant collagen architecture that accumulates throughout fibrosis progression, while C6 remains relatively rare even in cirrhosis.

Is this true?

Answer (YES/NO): YES